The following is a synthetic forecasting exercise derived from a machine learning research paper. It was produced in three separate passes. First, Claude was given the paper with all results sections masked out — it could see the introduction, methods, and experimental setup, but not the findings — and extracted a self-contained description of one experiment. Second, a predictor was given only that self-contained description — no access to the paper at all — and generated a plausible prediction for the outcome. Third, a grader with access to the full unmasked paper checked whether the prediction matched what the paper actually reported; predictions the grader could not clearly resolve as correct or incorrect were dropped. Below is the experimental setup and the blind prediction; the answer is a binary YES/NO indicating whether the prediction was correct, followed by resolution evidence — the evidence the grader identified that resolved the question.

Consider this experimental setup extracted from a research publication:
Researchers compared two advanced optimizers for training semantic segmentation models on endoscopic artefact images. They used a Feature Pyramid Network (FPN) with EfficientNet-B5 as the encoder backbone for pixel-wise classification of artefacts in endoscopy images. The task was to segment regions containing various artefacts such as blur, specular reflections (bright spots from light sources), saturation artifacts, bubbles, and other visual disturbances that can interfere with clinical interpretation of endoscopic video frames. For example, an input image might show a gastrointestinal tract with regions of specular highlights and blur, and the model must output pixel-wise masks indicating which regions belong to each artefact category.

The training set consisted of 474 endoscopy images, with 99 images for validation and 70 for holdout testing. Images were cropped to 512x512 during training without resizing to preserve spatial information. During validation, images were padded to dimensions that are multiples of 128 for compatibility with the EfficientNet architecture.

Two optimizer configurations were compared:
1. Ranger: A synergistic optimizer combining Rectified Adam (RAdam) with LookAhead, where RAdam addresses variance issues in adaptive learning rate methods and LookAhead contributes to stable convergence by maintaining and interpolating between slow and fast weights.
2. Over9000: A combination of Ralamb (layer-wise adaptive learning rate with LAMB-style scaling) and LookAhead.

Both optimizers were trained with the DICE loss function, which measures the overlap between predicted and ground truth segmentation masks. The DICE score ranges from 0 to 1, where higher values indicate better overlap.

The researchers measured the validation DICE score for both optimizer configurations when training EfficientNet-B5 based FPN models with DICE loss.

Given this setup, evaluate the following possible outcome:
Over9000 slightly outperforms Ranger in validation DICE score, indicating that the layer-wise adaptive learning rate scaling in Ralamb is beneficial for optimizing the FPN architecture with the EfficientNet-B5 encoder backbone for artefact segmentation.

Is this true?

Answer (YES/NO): NO